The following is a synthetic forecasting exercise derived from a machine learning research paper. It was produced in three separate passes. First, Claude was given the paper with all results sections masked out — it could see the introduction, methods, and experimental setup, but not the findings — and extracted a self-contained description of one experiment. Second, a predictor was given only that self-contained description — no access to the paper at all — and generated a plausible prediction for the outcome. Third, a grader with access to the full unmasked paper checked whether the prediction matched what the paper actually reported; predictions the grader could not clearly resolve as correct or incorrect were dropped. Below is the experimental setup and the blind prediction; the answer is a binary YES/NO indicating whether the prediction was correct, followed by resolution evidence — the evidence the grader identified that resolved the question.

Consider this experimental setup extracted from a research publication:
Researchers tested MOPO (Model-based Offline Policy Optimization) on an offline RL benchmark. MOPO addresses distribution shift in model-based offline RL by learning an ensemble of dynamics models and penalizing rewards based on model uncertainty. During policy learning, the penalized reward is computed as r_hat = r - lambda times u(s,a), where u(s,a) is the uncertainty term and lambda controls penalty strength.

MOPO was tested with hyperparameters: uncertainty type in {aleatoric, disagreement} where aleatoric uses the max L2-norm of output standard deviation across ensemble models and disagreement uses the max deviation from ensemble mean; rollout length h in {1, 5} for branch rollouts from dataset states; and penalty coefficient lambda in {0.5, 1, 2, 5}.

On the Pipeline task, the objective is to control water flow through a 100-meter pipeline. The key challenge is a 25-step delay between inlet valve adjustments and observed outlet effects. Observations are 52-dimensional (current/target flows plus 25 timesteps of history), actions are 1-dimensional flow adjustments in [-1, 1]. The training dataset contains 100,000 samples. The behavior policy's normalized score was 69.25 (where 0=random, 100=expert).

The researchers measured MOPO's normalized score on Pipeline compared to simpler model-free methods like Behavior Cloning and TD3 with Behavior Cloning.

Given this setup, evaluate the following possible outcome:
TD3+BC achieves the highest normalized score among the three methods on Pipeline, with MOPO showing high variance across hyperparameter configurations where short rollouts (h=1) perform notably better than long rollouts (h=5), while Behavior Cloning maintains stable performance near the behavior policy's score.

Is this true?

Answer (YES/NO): NO